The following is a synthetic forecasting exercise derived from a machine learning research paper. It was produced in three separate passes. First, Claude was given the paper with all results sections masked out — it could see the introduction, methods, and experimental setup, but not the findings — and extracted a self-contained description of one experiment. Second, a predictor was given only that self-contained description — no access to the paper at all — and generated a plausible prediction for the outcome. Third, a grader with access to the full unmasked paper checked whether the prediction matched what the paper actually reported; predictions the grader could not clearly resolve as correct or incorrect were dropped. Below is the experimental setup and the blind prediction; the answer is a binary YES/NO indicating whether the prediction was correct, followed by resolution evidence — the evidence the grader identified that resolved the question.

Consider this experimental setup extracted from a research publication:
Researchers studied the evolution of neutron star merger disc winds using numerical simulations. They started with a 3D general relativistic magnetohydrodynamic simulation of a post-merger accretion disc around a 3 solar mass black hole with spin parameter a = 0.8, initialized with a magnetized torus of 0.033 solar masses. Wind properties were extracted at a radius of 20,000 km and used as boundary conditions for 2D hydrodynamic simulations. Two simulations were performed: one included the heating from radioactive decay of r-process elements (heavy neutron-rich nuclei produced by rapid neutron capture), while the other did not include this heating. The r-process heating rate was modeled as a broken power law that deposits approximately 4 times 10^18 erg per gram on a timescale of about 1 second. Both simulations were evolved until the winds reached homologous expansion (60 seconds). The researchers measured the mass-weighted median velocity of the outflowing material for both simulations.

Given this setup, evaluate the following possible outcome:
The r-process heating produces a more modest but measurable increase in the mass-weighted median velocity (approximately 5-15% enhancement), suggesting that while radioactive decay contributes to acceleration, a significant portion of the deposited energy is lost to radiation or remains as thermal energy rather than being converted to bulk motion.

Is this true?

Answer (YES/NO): NO